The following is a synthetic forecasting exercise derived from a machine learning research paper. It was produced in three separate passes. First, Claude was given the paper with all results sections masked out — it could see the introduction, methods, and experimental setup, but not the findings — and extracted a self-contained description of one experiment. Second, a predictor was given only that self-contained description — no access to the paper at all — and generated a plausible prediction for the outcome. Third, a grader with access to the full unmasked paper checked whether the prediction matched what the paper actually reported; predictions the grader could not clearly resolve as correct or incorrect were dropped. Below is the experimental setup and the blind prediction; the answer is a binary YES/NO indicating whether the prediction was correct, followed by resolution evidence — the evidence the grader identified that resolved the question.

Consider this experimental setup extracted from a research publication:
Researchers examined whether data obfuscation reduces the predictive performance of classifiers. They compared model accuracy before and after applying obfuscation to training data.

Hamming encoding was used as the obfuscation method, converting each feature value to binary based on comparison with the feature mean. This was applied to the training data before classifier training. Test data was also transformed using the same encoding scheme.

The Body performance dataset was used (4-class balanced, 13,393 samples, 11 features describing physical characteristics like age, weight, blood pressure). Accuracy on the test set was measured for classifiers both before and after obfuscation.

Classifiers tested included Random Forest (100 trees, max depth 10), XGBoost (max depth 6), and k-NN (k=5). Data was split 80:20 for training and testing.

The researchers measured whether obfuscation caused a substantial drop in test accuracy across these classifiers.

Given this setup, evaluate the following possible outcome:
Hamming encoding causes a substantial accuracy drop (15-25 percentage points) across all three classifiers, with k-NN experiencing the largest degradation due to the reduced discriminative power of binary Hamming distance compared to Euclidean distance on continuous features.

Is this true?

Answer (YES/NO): NO